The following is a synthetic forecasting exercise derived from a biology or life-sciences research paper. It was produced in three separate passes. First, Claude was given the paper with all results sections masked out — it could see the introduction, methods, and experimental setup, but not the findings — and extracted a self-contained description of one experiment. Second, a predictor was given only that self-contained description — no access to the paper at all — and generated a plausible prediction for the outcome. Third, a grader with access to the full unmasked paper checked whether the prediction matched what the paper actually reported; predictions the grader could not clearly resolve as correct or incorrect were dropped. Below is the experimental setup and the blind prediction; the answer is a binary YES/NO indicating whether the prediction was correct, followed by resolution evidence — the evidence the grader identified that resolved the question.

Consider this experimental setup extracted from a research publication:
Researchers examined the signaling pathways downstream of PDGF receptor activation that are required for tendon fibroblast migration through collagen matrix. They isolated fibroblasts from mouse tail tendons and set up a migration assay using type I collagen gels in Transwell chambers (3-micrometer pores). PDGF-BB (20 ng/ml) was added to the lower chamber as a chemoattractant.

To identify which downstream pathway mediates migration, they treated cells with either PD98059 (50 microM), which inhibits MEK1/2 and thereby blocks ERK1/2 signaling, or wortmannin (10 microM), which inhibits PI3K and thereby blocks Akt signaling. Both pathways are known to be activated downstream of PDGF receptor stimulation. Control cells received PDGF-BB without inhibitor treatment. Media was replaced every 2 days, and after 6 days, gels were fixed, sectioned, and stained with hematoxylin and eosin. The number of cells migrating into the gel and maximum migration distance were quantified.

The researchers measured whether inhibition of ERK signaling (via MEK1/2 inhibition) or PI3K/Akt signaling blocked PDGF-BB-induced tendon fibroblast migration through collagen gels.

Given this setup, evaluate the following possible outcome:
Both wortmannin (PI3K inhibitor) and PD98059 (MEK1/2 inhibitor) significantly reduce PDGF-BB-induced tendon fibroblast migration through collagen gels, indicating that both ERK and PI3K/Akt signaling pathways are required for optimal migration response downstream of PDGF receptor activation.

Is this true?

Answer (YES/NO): YES